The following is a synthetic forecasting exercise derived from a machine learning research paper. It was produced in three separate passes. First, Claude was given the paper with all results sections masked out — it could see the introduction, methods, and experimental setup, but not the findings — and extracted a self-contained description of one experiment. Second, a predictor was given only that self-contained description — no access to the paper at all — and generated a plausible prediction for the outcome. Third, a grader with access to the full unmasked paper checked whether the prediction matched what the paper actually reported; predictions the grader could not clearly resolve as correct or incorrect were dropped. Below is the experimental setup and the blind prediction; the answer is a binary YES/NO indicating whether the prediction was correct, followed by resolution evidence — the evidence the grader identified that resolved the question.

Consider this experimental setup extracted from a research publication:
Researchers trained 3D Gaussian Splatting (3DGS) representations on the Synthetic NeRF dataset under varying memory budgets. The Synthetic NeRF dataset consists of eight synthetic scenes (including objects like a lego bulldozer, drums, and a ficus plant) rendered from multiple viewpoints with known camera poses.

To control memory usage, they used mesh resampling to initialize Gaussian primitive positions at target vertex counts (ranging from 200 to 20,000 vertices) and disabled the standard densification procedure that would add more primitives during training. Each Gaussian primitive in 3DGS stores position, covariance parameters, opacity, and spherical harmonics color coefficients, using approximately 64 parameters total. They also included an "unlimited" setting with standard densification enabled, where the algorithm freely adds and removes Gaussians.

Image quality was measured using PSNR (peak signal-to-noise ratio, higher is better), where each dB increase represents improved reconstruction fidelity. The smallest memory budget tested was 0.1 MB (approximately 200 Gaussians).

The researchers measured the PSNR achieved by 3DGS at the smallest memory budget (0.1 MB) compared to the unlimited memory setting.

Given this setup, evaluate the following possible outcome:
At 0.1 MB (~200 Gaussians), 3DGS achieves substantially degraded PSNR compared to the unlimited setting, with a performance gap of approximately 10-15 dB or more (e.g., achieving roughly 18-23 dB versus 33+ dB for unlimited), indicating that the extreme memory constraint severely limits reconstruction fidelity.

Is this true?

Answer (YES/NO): YES